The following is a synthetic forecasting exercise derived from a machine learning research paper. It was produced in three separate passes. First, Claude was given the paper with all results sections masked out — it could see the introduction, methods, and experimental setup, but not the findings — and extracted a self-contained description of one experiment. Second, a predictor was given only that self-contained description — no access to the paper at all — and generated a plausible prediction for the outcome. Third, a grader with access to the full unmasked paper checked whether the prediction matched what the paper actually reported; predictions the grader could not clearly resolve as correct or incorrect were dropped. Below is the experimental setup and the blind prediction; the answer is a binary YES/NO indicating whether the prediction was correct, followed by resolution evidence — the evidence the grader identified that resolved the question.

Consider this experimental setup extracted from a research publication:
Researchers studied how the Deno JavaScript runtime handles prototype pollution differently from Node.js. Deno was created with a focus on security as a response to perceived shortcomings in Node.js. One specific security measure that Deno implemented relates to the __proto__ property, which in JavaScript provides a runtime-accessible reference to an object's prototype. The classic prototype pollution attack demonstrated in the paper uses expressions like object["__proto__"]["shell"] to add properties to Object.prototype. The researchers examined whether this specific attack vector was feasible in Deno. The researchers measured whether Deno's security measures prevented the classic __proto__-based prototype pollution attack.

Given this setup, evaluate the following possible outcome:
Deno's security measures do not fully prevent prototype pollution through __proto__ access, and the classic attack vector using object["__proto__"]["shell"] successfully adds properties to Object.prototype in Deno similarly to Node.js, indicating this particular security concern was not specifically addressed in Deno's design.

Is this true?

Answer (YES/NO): NO